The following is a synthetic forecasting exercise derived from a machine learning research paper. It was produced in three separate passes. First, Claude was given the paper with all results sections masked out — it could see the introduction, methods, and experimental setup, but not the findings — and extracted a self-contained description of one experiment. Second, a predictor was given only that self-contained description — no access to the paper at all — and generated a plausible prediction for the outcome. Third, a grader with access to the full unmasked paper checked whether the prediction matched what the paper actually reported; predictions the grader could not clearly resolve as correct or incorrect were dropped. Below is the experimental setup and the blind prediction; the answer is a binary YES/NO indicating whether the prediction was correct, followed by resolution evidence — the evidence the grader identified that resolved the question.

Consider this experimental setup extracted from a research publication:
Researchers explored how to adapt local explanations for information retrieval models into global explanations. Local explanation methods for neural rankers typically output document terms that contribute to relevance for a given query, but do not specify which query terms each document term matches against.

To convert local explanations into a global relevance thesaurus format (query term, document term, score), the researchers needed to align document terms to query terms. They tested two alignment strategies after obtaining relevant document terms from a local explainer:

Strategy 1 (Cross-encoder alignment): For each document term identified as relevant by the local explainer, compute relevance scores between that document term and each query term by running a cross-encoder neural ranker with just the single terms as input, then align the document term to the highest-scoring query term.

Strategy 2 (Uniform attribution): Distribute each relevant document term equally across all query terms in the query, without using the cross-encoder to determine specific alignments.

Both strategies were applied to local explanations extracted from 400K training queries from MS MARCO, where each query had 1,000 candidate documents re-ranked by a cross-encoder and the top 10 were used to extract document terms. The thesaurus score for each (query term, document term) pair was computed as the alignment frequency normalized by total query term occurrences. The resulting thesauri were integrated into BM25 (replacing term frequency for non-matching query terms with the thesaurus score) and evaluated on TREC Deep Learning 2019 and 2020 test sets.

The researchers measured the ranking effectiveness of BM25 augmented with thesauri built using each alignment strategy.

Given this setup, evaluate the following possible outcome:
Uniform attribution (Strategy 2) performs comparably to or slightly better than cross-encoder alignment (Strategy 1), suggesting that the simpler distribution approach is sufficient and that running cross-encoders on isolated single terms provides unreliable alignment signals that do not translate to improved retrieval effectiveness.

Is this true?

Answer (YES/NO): NO